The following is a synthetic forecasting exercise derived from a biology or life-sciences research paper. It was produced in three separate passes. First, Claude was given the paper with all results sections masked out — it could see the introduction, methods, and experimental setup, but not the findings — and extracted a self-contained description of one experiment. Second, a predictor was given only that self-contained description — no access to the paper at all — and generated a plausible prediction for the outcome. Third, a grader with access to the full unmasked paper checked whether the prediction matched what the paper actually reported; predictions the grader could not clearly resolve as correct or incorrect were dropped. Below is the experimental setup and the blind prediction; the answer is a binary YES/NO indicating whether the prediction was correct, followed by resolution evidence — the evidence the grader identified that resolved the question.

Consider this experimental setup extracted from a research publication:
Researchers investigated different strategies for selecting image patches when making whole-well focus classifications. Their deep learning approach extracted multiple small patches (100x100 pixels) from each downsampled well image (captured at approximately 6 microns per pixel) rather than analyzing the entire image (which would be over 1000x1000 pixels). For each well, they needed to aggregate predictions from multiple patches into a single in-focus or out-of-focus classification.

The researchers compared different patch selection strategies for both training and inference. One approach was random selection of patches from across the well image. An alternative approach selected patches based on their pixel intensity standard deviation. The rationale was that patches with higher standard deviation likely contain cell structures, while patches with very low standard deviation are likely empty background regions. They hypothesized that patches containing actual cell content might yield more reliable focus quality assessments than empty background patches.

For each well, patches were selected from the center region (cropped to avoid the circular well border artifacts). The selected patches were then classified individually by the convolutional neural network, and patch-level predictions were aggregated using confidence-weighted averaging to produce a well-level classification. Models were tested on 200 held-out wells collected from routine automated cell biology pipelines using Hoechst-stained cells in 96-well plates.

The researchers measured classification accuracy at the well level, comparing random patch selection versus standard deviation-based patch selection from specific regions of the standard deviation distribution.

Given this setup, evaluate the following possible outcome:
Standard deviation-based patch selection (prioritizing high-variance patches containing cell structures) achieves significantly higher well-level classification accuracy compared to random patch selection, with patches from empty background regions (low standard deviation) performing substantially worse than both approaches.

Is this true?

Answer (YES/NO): NO